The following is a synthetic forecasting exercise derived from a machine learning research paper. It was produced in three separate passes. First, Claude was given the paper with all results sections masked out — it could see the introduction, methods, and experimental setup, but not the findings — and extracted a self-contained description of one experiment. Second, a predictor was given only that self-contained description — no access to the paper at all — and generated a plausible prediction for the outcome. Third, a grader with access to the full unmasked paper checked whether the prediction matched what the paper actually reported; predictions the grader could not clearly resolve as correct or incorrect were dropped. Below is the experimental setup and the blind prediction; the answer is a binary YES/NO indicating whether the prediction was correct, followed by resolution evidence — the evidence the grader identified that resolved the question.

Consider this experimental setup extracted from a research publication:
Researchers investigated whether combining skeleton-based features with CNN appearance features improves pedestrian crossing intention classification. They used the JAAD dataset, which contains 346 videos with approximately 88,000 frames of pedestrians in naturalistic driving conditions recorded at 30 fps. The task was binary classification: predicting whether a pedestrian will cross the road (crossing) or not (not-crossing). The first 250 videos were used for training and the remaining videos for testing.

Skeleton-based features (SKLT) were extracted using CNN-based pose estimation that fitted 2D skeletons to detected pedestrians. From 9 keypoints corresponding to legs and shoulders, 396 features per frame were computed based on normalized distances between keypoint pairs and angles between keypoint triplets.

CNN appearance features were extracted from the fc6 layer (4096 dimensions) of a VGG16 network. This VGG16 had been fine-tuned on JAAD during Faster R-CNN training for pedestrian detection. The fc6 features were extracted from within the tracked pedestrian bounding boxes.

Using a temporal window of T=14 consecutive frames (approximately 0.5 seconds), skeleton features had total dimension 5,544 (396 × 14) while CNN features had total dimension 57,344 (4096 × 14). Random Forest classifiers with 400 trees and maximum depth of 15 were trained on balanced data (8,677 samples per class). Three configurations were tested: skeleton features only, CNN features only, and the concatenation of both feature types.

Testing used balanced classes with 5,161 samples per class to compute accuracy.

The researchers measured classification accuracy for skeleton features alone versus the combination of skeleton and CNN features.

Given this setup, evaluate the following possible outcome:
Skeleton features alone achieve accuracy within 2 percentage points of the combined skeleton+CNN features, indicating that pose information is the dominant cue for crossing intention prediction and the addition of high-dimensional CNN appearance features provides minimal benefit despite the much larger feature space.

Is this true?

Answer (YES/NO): YES